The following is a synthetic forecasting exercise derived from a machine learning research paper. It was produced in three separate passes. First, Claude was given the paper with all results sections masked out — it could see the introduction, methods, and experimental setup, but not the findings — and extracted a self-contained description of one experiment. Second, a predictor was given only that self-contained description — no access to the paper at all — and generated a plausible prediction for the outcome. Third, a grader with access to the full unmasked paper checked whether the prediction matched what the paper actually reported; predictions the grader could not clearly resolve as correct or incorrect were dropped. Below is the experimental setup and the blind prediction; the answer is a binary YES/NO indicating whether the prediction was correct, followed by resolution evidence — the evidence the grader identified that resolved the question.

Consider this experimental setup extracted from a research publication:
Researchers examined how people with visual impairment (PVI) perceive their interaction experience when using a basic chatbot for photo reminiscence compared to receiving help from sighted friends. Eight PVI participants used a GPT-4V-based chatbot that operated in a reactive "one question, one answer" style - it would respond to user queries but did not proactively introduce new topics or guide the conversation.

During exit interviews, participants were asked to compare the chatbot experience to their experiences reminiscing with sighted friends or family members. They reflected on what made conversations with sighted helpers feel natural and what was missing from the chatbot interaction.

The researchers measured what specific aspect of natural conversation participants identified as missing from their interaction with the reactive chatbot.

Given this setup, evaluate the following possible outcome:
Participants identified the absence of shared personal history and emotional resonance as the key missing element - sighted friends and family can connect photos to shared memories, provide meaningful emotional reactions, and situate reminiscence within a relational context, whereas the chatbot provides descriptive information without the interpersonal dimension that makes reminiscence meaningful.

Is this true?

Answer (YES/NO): NO